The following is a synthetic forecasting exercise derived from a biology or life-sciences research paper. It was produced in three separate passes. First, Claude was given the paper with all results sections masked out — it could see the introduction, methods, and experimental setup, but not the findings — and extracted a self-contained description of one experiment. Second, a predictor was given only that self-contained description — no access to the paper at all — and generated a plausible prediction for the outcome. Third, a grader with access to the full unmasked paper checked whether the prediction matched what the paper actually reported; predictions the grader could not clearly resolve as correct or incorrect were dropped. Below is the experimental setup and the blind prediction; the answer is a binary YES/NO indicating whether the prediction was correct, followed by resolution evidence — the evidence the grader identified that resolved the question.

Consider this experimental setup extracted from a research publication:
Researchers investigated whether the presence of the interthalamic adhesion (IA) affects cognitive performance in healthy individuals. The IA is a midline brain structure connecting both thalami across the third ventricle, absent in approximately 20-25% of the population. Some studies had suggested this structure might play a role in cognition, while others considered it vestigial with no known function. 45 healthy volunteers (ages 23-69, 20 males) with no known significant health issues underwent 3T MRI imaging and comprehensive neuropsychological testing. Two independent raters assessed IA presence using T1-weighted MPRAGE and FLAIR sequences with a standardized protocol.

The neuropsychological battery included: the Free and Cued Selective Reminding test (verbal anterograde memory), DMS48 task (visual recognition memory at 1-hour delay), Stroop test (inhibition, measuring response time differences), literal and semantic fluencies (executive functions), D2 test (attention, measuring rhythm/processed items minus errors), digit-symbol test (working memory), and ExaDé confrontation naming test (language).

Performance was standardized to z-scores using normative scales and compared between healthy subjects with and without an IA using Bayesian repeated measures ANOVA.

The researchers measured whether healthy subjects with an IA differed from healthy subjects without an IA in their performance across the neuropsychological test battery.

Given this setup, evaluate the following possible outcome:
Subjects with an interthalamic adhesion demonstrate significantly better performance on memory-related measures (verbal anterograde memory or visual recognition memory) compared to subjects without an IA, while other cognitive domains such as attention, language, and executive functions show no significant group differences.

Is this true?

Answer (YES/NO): NO